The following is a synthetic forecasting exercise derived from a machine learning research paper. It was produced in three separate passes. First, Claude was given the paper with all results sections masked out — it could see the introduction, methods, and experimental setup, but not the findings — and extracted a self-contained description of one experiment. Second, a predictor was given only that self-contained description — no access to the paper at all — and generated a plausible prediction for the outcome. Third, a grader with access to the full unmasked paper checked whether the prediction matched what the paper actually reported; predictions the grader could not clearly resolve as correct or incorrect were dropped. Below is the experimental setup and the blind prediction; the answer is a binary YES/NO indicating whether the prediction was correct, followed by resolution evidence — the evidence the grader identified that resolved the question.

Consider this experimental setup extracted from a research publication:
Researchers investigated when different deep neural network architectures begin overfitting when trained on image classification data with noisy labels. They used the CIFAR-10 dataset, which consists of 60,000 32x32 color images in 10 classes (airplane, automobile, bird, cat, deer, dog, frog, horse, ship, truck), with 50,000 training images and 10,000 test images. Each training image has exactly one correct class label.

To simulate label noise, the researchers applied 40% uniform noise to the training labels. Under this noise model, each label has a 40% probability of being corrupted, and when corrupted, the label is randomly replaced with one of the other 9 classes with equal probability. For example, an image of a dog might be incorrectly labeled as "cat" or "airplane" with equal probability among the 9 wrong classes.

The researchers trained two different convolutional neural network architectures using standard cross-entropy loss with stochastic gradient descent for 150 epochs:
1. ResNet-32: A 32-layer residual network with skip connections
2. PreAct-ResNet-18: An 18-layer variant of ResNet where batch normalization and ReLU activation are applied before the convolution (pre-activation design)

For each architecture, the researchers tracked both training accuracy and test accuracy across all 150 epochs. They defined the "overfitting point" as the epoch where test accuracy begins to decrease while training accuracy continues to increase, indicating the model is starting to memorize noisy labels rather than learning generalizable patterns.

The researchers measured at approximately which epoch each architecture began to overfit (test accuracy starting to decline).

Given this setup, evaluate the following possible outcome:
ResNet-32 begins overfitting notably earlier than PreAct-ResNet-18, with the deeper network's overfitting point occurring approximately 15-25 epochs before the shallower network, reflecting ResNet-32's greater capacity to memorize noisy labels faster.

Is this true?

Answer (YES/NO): NO